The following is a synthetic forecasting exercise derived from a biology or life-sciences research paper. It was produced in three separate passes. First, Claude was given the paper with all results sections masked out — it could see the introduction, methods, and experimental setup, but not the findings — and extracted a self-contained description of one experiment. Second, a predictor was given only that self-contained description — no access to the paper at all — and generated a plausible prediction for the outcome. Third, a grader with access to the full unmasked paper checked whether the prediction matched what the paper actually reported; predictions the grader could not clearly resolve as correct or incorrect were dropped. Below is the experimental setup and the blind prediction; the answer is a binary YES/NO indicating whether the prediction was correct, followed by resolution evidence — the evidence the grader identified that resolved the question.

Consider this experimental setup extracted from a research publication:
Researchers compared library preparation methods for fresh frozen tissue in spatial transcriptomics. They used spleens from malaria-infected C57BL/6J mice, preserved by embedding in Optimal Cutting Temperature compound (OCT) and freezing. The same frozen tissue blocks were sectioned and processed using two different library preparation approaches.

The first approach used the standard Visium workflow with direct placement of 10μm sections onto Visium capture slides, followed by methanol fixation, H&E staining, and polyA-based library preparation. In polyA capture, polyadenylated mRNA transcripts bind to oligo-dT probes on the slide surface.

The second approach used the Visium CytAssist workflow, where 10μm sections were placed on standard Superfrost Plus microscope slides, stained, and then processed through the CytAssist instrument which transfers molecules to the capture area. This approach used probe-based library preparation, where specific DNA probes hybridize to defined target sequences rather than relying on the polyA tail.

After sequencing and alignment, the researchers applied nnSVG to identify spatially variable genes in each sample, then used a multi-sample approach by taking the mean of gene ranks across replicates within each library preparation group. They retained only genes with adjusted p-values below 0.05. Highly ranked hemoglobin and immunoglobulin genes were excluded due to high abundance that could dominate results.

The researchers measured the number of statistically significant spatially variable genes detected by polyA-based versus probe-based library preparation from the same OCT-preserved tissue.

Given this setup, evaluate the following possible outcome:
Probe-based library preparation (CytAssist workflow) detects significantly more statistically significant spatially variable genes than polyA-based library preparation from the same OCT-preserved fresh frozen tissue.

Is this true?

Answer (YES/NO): YES